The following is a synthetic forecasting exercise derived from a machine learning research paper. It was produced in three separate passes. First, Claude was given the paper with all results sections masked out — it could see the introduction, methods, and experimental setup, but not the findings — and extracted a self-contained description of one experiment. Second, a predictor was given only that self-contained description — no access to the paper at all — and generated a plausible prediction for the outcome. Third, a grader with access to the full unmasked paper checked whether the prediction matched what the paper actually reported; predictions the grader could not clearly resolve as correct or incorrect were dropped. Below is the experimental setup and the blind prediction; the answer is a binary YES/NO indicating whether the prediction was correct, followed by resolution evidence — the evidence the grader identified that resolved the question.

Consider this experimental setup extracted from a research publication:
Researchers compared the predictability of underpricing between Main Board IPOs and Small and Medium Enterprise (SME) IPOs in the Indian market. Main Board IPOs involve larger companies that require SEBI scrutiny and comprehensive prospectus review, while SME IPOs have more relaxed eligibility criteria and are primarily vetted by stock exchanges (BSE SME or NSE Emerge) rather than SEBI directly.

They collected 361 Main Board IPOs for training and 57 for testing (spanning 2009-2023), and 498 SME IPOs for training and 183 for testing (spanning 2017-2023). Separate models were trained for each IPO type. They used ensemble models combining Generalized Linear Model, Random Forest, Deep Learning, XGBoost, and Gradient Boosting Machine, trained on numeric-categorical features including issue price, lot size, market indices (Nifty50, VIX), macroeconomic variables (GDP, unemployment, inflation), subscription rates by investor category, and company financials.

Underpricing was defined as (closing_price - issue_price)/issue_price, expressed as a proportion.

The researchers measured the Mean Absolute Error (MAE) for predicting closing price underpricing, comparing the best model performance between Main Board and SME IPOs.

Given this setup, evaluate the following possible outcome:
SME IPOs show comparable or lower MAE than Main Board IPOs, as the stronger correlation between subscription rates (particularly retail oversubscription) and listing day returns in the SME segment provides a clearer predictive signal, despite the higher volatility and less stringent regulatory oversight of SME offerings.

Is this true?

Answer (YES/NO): NO